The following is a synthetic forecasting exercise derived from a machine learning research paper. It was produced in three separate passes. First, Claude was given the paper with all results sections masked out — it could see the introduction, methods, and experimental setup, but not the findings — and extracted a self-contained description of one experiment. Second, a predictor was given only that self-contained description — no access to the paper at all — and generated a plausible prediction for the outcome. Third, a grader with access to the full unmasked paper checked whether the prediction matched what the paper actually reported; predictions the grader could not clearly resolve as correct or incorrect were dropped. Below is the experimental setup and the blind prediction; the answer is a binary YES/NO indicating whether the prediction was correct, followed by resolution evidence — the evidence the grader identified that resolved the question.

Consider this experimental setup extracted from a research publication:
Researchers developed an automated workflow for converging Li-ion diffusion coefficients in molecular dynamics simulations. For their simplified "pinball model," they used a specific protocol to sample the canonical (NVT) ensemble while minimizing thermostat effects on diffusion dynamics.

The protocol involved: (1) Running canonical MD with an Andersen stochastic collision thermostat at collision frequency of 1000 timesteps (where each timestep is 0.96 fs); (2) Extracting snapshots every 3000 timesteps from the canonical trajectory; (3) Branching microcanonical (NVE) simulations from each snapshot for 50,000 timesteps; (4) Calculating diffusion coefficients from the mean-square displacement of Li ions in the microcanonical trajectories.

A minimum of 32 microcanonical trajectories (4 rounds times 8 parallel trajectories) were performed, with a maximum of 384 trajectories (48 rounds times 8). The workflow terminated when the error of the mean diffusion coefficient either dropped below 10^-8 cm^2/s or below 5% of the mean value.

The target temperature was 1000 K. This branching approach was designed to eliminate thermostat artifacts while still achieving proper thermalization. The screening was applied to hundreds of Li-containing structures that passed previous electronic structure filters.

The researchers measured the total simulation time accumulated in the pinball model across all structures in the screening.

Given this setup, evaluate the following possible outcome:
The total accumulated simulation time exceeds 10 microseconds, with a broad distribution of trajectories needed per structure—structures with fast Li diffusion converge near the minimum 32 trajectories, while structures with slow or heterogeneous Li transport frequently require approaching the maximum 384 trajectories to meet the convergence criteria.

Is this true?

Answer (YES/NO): NO